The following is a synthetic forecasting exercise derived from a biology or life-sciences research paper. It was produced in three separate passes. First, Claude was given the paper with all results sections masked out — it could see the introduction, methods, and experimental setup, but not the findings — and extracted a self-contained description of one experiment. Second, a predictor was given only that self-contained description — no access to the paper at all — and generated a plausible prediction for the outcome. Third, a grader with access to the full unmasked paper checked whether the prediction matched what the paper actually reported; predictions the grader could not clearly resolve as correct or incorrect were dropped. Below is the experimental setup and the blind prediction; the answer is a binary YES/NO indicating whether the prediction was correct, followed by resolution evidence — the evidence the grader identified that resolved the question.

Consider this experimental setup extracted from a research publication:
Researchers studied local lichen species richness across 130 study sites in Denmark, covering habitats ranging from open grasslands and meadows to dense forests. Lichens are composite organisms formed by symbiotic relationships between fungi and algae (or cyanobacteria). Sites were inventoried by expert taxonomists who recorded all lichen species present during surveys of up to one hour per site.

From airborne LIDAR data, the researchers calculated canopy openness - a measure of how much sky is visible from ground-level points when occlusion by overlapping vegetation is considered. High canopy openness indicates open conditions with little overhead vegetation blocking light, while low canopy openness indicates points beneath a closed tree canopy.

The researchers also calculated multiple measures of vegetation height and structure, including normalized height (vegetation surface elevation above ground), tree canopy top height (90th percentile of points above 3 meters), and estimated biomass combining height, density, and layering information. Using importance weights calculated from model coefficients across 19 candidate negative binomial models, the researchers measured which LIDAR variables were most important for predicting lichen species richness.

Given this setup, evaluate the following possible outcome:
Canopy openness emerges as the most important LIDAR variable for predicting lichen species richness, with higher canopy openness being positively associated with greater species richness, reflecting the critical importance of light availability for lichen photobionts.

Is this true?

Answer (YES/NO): NO